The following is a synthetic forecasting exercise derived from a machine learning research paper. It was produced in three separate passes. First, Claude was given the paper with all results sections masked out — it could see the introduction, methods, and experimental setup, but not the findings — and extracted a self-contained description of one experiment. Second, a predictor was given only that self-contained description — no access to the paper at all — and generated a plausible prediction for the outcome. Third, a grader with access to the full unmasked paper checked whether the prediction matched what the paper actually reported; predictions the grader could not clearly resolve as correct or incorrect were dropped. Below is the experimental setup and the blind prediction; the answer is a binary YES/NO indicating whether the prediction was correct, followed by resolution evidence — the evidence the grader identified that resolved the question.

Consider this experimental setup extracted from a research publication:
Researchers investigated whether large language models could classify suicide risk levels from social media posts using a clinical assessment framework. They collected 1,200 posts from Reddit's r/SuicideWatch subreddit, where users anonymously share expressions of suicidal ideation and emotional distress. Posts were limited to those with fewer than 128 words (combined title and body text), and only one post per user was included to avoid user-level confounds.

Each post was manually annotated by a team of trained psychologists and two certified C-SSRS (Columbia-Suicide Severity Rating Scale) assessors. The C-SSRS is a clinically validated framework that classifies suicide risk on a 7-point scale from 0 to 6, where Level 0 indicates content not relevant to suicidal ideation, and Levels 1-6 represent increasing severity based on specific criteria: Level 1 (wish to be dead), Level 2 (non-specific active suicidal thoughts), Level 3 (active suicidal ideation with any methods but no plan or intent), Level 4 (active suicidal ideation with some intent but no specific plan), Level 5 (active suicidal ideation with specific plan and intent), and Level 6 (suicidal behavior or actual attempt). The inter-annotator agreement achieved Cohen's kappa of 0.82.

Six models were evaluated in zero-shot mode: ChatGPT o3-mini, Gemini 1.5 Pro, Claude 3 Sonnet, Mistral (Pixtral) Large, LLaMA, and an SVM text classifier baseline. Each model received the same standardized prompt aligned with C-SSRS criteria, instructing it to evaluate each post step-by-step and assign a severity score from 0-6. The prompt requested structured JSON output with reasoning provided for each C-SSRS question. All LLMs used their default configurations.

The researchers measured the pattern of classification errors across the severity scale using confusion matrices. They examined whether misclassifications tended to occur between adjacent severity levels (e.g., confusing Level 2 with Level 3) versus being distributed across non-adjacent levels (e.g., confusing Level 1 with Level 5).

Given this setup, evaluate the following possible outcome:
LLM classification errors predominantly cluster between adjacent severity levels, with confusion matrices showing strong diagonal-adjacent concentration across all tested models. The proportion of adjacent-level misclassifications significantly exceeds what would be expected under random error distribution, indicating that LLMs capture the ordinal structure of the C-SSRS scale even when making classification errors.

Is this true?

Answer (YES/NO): YES